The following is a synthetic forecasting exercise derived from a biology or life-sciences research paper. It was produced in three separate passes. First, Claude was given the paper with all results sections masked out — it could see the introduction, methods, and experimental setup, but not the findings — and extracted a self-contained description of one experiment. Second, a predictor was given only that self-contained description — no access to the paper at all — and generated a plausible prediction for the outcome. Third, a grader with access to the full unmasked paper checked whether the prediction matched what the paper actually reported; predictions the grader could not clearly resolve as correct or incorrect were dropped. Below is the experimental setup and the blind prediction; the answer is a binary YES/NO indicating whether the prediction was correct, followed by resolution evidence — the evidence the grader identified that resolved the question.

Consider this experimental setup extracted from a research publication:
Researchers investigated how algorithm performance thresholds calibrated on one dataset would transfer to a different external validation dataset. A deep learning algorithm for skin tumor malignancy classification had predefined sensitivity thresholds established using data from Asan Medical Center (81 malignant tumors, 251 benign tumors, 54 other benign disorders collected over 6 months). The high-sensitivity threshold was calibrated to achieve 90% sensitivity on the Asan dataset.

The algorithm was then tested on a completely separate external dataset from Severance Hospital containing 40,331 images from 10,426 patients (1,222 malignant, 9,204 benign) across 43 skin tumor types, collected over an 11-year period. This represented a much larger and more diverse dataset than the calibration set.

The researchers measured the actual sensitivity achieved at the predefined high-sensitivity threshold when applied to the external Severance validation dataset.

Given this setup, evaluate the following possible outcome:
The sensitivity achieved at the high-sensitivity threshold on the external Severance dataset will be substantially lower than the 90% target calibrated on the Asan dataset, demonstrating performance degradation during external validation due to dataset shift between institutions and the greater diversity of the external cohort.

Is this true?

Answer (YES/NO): YES